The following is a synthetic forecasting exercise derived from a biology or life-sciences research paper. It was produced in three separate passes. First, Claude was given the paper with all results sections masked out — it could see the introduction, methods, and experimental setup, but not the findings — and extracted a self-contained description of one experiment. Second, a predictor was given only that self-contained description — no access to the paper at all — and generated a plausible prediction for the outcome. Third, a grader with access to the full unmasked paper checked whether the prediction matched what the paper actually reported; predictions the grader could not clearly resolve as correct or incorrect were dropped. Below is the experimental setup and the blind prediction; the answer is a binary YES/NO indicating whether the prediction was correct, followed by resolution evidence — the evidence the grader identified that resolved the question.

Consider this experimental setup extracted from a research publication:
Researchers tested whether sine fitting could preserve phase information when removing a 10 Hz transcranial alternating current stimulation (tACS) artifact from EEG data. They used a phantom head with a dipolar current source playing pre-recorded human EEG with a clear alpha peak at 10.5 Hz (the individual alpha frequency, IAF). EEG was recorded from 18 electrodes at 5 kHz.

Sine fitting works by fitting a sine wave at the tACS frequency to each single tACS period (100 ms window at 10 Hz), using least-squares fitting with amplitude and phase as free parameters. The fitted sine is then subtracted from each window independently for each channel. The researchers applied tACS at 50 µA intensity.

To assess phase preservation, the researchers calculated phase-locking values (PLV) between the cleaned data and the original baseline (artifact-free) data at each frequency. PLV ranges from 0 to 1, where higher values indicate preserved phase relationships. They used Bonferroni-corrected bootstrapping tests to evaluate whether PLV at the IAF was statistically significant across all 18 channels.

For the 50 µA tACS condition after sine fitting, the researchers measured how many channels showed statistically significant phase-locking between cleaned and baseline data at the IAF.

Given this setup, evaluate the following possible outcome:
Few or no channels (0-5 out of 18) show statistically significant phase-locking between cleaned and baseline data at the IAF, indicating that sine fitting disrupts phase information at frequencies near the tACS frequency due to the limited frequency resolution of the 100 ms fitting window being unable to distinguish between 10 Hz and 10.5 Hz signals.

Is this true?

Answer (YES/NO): YES